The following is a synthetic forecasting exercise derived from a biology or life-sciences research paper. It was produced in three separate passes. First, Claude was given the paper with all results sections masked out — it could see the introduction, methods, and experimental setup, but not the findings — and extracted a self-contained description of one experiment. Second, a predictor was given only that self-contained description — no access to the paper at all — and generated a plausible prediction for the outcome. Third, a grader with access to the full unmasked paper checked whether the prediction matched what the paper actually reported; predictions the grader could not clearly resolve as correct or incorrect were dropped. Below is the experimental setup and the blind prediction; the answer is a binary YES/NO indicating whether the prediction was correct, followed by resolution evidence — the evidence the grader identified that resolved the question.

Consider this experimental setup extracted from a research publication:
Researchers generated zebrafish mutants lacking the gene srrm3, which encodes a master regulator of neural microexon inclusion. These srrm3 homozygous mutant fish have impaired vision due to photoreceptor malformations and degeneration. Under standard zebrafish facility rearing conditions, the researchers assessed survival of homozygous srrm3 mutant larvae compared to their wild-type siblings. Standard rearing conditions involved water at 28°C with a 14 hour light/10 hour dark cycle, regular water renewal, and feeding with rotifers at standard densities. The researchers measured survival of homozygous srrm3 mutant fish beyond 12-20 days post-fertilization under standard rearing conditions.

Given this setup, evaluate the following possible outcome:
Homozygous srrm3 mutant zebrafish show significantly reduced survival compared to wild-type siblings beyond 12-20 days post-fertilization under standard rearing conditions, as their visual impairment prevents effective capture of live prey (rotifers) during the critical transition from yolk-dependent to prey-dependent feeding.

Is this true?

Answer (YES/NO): YES